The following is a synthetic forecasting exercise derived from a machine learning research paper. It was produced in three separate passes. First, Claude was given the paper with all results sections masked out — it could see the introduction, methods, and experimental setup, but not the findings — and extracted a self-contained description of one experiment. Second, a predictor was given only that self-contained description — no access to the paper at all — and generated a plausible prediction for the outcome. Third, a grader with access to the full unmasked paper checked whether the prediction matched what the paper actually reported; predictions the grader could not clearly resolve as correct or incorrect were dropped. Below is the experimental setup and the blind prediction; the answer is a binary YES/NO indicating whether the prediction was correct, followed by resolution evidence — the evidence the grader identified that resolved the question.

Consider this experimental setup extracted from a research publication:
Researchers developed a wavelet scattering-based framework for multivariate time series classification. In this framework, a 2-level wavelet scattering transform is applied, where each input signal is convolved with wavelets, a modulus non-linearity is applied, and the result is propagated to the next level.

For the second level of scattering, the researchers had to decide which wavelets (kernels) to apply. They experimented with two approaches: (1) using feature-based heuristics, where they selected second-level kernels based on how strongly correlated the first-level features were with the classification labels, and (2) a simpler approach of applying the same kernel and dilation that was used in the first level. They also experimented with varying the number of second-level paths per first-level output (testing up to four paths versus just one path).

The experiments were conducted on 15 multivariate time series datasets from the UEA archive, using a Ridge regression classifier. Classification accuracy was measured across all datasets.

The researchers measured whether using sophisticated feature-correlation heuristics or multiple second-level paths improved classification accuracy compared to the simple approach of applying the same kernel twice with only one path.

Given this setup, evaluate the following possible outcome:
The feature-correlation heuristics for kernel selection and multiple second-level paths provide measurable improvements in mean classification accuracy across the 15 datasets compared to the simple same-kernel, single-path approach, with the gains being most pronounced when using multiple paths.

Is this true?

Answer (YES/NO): NO